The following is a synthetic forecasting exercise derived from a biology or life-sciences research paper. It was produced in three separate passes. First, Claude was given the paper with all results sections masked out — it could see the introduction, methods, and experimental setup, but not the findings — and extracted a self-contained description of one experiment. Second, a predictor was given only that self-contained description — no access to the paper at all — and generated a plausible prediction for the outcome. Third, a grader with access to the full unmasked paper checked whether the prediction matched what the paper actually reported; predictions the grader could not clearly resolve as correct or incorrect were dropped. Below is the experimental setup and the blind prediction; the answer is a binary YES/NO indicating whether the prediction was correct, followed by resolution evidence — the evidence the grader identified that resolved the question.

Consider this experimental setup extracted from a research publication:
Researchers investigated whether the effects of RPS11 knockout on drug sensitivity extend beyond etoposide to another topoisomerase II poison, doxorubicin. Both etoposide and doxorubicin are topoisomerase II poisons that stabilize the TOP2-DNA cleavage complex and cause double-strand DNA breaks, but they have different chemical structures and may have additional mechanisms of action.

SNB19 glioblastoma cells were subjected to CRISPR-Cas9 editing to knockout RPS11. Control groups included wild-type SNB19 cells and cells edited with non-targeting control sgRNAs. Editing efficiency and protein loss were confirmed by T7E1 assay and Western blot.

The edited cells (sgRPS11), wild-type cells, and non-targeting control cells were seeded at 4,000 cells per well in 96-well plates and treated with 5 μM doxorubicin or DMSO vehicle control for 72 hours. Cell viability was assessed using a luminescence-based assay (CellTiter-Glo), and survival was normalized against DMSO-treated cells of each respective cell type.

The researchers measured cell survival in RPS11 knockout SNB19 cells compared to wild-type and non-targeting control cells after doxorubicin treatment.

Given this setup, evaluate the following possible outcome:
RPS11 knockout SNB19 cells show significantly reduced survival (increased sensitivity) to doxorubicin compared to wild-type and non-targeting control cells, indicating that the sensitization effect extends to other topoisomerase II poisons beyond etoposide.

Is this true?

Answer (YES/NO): NO